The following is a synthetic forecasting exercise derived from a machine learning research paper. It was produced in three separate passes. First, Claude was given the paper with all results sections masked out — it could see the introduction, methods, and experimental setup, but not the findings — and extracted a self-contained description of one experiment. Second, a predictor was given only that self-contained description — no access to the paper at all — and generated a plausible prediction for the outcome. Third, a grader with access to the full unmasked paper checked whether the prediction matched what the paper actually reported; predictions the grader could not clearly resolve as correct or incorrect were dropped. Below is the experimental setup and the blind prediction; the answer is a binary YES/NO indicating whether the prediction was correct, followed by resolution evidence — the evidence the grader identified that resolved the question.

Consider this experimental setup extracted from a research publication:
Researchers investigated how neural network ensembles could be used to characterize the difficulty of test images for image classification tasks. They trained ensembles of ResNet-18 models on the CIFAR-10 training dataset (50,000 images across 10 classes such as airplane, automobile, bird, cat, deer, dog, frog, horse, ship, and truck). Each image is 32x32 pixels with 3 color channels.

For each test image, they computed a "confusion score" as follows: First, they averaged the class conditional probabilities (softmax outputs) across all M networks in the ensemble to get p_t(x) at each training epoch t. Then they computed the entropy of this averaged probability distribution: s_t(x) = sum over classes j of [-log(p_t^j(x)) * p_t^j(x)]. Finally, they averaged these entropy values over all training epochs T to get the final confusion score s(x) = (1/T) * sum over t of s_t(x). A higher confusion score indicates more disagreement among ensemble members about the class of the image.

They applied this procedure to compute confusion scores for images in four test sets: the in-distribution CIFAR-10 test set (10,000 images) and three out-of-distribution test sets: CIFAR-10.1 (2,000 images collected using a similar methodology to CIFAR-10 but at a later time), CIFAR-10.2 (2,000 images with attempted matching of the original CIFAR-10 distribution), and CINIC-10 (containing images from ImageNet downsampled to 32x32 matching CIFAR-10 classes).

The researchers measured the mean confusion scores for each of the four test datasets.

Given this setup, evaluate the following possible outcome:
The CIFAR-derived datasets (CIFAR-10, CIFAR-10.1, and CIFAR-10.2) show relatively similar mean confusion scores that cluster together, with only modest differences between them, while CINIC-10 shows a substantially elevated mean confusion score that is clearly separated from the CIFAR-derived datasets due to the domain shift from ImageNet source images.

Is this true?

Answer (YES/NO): NO